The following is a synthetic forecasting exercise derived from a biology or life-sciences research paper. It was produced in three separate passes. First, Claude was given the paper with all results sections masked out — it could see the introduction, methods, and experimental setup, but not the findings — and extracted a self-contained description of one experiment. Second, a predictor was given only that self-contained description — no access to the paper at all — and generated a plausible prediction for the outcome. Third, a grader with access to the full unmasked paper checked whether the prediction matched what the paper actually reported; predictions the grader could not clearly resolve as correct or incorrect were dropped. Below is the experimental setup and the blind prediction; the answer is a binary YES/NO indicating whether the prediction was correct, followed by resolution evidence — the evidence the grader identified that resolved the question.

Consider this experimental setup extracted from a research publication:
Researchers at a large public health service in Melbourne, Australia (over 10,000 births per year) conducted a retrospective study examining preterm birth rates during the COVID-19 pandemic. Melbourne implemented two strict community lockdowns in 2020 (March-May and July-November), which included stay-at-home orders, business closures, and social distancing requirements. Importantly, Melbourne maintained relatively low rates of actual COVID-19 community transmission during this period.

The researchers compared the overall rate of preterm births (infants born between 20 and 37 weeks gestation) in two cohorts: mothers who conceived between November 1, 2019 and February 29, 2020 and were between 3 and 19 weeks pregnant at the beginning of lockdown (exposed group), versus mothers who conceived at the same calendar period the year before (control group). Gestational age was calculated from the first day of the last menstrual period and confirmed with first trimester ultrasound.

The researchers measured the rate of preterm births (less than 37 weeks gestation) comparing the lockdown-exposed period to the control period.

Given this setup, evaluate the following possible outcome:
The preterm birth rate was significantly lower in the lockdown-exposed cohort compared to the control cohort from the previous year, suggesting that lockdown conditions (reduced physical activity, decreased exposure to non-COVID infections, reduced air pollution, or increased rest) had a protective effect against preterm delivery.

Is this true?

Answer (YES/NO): YES